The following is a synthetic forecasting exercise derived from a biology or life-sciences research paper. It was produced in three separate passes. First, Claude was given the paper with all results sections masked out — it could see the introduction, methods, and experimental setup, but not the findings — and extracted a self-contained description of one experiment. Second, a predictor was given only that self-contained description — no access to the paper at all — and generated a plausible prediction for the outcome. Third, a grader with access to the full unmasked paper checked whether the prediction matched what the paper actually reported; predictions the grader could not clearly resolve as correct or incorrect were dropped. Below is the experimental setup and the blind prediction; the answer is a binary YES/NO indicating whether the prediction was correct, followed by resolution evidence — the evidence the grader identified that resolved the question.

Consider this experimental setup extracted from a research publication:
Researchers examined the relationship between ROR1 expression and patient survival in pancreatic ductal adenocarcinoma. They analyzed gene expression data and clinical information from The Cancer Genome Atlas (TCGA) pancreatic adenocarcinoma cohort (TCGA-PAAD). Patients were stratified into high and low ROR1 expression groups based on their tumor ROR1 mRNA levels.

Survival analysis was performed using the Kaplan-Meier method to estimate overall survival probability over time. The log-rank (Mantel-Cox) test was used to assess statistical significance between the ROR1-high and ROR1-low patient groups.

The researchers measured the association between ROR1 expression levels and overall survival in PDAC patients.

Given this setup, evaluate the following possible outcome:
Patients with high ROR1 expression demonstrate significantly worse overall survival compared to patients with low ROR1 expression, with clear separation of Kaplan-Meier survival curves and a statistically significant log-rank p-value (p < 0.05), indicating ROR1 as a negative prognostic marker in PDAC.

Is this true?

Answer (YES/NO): YES